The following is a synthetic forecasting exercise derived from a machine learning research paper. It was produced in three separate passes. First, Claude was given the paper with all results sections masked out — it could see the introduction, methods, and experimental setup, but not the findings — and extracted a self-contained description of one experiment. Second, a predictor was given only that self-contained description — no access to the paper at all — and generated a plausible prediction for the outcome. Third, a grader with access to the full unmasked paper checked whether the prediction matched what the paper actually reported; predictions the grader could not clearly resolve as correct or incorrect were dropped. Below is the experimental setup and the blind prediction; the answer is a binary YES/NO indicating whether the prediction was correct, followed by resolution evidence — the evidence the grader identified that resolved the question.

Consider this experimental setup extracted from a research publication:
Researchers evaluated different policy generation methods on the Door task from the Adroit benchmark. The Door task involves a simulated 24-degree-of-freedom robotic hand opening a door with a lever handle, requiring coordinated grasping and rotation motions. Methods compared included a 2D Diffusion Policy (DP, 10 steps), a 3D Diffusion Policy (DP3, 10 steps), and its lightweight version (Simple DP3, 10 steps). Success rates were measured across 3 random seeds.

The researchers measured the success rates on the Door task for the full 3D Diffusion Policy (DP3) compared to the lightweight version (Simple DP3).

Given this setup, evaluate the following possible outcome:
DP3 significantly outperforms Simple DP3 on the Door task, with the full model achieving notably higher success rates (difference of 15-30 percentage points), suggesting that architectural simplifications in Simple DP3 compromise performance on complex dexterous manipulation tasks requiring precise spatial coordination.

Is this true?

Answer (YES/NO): YES